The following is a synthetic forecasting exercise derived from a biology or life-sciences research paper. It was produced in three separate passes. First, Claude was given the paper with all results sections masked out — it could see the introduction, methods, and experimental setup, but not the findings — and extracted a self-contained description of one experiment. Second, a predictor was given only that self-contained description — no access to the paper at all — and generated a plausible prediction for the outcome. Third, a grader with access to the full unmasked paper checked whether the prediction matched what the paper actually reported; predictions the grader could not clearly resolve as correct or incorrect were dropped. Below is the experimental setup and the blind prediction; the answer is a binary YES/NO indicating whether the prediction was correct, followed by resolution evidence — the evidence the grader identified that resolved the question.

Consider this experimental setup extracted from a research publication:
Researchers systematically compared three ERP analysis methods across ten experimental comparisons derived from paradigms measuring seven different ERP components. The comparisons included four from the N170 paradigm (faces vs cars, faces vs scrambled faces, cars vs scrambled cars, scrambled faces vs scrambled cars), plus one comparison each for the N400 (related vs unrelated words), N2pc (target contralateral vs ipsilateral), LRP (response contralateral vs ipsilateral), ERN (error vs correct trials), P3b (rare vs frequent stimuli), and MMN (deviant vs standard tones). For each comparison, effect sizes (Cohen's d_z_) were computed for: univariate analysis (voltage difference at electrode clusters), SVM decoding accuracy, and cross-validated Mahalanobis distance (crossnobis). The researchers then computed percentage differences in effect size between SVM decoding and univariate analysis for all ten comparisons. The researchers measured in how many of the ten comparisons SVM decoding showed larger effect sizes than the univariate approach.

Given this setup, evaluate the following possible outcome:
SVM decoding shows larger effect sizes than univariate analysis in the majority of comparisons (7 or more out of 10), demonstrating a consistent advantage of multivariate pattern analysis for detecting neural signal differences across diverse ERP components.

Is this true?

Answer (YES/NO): YES